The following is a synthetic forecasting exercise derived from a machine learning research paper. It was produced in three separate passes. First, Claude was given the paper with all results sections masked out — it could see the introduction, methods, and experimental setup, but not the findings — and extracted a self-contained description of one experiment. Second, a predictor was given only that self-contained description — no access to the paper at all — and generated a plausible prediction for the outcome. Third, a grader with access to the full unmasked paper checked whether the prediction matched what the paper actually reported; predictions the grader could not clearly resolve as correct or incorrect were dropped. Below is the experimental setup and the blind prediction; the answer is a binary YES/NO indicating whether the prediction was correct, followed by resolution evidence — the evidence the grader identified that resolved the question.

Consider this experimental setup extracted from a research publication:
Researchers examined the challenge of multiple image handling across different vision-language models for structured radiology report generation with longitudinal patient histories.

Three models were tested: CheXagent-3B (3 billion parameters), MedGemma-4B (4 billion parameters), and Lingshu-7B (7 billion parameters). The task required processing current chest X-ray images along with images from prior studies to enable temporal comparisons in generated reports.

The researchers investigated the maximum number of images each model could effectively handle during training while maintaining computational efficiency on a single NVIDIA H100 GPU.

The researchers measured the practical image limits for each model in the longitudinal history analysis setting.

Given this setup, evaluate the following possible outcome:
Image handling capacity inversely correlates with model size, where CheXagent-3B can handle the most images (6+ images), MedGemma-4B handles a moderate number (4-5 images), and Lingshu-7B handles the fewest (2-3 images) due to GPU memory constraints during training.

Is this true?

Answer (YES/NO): NO